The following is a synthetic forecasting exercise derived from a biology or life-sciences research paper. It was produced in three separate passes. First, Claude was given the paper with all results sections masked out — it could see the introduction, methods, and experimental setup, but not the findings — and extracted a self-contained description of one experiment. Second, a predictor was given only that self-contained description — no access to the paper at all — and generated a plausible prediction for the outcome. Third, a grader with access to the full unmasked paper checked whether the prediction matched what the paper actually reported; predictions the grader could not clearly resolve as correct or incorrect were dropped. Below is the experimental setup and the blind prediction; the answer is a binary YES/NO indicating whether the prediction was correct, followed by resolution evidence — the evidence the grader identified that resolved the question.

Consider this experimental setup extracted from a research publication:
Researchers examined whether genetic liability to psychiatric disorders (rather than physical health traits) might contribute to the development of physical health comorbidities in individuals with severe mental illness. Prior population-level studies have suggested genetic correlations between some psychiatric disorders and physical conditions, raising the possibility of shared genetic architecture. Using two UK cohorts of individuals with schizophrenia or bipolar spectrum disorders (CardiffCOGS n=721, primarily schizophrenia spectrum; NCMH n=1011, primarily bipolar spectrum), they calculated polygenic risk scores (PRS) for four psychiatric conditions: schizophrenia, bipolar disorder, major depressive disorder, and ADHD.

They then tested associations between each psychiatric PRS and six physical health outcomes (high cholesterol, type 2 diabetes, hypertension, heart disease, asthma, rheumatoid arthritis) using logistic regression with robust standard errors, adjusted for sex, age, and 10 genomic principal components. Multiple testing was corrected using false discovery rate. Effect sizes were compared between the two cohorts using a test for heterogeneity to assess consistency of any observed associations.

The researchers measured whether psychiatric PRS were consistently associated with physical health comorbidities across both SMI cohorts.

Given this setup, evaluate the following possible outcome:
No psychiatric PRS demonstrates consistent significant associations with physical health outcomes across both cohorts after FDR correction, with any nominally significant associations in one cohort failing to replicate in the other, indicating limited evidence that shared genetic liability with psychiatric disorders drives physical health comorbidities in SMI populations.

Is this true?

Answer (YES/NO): YES